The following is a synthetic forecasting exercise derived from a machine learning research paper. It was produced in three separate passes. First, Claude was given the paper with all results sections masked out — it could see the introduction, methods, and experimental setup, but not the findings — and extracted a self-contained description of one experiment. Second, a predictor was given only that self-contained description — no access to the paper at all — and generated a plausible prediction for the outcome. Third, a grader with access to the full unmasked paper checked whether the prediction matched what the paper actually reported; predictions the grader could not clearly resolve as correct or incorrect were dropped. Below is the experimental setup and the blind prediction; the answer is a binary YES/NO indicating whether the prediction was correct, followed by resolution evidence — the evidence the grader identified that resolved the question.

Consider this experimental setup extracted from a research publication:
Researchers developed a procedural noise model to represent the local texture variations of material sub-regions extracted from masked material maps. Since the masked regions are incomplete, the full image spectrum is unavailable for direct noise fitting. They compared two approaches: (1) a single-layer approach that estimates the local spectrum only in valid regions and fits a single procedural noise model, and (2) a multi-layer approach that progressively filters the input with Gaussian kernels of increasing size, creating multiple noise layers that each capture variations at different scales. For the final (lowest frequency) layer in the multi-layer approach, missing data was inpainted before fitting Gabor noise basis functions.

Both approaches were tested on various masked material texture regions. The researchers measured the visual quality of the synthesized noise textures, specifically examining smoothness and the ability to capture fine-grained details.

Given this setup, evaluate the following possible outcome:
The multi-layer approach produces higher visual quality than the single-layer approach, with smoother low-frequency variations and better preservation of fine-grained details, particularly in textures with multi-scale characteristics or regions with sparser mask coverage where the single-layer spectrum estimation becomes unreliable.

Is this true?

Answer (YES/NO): YES